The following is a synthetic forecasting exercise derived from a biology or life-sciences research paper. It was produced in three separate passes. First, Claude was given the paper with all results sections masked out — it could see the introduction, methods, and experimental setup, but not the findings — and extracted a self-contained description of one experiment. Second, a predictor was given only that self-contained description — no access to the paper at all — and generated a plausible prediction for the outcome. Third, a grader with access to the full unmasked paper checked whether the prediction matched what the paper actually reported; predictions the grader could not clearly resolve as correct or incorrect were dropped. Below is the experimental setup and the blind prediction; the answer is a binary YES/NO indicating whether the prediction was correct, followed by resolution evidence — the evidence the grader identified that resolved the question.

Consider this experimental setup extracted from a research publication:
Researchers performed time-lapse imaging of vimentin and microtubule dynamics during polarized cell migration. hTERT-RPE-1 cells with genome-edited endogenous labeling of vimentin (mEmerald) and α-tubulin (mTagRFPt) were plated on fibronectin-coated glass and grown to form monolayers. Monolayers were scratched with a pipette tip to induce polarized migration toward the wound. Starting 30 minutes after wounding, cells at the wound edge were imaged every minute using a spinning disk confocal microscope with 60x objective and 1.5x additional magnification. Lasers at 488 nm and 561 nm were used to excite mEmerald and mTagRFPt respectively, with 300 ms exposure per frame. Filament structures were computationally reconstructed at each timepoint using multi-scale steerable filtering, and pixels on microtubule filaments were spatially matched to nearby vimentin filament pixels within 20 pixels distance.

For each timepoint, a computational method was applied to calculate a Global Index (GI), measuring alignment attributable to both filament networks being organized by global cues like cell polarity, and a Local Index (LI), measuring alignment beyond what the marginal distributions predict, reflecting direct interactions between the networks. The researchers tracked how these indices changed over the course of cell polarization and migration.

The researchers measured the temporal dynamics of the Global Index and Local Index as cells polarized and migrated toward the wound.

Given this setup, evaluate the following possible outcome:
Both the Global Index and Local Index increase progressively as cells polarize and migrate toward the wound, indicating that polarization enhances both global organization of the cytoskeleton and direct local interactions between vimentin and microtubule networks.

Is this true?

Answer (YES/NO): NO